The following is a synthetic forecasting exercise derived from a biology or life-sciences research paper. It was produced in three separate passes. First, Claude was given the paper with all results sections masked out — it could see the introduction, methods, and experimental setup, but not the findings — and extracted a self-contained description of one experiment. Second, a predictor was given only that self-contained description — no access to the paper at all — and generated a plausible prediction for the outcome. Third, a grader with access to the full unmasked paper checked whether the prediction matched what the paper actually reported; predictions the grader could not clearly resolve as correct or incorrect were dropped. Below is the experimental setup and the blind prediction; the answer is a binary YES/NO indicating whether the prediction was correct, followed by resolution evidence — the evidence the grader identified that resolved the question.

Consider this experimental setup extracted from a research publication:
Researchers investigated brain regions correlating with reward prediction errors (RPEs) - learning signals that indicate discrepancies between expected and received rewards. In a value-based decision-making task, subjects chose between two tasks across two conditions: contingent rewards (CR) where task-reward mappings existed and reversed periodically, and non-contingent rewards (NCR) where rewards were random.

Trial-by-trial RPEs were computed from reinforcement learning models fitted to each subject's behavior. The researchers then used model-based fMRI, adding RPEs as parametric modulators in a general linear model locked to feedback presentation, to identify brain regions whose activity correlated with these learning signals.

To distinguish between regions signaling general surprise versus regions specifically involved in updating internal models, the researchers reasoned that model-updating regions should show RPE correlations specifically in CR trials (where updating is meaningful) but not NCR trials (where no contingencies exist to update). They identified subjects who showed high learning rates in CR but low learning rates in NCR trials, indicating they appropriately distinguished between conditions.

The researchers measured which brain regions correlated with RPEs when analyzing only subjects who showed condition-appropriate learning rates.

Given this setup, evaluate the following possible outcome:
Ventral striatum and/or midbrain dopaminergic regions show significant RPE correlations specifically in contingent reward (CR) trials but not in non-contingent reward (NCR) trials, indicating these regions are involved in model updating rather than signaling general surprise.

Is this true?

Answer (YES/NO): NO